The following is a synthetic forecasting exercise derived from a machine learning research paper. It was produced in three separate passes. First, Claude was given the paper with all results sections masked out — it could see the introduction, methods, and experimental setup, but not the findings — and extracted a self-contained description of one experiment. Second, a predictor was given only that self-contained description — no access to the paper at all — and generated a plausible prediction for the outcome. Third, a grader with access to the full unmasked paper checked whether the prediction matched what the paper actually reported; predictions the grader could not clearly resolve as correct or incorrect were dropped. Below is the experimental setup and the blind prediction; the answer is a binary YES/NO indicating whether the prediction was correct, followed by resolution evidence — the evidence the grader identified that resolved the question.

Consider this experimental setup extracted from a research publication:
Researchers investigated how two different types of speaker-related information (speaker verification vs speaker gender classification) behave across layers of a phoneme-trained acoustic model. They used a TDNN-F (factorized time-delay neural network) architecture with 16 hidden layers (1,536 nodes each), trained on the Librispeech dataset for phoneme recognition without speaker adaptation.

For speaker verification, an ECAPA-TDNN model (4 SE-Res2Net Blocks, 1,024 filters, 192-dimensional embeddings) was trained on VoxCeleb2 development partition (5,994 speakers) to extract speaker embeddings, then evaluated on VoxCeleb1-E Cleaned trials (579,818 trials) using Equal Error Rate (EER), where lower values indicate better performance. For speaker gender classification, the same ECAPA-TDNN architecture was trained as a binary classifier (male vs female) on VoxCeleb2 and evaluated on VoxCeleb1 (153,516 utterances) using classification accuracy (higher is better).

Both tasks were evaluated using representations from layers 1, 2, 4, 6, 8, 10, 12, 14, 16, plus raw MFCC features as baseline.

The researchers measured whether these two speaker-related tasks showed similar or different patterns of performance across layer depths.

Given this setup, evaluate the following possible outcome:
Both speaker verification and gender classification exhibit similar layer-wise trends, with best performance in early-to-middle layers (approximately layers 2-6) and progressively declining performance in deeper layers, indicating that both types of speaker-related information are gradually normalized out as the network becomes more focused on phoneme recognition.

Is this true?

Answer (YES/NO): NO